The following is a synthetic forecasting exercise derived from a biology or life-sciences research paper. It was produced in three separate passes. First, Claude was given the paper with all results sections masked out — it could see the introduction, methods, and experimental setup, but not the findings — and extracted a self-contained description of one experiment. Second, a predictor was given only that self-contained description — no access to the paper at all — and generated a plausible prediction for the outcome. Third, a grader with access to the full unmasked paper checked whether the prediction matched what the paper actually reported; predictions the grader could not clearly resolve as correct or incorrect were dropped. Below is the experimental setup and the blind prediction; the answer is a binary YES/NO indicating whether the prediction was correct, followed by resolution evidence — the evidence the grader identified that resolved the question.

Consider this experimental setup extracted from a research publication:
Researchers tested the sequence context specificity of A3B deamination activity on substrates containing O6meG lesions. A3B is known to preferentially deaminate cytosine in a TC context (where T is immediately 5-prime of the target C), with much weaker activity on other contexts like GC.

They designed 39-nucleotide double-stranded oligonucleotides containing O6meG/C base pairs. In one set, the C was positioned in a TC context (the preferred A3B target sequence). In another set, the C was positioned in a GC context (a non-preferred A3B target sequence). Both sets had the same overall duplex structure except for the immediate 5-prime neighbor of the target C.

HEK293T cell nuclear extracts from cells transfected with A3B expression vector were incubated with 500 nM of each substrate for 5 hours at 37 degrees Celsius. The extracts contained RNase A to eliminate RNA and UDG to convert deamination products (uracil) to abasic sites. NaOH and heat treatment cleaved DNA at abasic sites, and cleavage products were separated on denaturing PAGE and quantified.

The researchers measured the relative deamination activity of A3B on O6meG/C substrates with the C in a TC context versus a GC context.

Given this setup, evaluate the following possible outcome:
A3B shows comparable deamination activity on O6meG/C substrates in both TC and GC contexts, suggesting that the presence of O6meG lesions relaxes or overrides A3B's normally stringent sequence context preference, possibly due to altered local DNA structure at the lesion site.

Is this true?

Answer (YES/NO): NO